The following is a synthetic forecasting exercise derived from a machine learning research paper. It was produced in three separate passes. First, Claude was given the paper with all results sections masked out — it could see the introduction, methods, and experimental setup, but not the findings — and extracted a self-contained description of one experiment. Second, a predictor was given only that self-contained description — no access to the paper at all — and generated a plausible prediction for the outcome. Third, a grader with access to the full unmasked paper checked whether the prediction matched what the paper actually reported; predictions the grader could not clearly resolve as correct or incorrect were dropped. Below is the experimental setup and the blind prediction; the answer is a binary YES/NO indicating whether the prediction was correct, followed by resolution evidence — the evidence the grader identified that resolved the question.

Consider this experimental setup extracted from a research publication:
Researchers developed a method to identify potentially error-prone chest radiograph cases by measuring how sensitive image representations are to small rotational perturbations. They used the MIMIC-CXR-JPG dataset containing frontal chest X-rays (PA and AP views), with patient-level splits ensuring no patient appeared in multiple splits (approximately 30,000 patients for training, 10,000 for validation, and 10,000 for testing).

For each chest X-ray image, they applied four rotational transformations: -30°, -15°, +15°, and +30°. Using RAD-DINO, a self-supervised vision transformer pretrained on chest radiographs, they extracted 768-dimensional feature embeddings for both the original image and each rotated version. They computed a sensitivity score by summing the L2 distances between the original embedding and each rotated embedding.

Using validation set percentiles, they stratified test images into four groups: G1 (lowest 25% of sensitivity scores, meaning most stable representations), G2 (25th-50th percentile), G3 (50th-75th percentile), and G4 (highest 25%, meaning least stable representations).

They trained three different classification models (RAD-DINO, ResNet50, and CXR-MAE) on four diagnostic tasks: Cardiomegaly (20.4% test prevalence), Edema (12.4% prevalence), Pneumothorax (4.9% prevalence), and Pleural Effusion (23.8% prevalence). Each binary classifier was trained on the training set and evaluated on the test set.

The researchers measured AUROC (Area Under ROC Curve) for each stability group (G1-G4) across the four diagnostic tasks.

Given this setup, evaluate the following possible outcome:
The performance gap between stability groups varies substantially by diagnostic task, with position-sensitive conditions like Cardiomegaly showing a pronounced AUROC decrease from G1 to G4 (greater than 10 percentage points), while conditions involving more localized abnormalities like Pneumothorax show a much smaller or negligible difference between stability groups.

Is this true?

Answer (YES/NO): NO